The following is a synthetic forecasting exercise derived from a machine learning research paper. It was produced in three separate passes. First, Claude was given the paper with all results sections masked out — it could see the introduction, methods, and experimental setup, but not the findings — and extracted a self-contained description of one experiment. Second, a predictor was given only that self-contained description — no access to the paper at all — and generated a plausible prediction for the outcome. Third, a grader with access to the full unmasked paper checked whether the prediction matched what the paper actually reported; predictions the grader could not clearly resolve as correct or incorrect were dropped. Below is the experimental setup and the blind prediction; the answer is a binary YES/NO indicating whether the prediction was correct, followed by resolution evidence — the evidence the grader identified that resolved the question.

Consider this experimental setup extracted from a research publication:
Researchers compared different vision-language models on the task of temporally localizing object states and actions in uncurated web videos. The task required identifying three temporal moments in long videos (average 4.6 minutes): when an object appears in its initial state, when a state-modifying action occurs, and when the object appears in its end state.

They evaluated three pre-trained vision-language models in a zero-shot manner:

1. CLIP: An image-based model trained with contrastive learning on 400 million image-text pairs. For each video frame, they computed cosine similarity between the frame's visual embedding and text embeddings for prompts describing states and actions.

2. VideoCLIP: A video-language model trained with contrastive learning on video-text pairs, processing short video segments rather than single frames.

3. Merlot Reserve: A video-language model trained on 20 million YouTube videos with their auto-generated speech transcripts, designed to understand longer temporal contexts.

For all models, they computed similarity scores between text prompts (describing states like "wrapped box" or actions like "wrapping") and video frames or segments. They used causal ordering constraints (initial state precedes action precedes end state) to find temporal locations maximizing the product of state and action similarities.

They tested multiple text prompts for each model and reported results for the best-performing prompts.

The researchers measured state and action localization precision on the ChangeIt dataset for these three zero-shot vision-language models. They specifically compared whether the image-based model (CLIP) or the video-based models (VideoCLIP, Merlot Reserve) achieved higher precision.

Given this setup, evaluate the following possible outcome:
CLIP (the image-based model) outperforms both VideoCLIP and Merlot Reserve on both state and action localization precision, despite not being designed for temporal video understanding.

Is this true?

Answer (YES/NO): NO